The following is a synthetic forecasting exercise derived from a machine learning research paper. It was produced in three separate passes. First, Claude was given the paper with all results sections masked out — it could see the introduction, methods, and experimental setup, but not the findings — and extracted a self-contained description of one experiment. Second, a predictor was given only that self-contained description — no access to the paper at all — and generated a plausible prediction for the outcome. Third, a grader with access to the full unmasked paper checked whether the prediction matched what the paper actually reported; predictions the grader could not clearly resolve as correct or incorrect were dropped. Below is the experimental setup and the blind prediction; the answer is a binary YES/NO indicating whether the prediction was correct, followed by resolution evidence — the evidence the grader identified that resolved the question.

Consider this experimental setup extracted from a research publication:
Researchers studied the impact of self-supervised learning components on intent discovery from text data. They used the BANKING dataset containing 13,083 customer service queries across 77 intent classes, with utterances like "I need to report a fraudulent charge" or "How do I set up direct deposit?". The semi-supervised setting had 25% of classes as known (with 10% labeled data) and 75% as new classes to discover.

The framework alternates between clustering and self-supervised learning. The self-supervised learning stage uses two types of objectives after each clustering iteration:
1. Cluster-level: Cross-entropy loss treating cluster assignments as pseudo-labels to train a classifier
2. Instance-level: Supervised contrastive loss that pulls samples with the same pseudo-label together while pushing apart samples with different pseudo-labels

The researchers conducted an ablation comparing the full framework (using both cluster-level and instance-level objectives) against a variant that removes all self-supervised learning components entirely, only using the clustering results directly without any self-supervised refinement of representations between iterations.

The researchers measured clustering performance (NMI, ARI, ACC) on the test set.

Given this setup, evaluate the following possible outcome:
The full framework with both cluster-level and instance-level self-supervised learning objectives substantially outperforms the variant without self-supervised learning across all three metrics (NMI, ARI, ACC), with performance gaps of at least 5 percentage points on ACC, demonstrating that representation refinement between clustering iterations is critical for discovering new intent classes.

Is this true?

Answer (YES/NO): YES